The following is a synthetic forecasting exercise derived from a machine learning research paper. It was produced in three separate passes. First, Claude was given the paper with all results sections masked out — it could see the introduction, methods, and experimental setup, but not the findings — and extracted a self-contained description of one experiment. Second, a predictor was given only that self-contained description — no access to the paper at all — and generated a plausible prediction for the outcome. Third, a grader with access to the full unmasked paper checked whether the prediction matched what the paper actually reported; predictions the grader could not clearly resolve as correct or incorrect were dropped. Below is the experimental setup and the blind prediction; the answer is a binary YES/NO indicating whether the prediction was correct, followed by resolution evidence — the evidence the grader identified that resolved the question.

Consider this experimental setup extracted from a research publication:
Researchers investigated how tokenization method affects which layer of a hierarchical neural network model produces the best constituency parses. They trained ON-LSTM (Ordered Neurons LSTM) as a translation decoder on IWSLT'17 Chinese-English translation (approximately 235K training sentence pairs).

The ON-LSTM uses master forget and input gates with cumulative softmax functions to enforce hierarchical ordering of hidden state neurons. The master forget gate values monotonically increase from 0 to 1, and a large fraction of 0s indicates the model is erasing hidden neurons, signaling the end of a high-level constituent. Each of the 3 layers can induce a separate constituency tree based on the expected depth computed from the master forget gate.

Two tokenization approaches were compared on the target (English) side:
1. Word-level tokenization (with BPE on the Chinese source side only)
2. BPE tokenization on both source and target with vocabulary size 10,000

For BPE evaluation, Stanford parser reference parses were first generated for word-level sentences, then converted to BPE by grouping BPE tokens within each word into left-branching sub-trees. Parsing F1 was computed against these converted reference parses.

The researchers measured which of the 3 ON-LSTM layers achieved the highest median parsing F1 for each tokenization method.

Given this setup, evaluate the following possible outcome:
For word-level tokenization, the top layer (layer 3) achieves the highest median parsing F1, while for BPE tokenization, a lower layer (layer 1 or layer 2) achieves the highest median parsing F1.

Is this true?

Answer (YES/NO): NO